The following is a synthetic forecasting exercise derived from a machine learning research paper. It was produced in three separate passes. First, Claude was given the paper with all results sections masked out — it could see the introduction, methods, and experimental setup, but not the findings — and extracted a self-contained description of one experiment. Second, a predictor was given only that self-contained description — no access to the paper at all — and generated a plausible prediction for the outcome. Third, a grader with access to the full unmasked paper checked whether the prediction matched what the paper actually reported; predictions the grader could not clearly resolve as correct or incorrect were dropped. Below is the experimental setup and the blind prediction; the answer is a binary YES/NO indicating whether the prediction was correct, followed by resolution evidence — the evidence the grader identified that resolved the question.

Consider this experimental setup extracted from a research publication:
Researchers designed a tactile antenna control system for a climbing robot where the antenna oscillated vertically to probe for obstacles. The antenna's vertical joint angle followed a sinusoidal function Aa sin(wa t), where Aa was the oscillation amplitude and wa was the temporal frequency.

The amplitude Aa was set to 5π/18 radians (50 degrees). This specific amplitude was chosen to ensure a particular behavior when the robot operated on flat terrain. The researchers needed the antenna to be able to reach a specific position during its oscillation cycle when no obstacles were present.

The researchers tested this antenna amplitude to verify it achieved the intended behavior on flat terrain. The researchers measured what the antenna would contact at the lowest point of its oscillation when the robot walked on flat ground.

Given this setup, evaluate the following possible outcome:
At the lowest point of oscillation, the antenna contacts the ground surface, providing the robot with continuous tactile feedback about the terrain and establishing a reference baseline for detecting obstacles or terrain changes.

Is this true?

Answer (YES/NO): YES